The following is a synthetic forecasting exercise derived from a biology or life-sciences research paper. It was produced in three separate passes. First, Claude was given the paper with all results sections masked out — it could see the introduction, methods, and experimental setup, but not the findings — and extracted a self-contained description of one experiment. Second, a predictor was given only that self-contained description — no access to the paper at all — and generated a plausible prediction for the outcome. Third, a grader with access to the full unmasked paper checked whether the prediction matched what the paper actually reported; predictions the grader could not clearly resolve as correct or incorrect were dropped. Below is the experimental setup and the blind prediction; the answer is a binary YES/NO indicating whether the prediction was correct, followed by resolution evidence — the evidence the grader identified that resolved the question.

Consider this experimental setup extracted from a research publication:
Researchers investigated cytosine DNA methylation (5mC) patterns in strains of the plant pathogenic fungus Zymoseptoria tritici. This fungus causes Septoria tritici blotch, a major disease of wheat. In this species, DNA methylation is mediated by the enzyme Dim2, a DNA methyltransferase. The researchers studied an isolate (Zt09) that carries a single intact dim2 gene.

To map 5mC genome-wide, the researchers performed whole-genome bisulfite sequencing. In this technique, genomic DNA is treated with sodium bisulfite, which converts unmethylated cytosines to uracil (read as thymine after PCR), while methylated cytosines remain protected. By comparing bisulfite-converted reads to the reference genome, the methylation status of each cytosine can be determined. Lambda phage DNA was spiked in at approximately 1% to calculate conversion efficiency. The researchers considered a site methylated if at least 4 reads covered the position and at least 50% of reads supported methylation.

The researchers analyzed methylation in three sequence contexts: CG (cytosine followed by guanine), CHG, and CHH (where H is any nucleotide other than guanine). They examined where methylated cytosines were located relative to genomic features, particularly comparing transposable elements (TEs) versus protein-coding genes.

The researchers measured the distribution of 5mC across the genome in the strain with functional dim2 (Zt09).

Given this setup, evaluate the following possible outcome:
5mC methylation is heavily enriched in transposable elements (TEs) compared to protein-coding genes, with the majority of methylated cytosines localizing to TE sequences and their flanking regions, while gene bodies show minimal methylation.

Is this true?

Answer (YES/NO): YES